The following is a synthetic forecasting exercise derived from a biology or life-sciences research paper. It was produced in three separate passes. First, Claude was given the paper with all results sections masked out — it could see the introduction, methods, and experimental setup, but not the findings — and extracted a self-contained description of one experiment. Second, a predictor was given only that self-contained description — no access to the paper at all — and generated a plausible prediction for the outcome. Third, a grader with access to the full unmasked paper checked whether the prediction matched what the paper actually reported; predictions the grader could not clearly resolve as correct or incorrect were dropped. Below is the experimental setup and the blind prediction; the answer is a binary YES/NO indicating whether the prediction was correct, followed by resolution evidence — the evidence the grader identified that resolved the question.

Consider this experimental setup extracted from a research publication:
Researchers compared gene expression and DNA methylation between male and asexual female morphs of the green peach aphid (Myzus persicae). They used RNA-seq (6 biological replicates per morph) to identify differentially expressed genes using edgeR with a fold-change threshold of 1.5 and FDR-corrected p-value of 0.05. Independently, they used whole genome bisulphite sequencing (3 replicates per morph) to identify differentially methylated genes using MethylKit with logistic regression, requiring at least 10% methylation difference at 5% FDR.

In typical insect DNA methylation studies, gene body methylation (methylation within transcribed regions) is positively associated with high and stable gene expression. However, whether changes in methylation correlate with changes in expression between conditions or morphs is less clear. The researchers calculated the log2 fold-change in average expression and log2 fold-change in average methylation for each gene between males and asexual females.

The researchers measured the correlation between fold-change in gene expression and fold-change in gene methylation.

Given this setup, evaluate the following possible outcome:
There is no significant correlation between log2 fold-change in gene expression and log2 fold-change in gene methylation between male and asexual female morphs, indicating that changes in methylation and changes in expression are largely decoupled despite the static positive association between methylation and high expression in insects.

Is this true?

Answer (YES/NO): NO